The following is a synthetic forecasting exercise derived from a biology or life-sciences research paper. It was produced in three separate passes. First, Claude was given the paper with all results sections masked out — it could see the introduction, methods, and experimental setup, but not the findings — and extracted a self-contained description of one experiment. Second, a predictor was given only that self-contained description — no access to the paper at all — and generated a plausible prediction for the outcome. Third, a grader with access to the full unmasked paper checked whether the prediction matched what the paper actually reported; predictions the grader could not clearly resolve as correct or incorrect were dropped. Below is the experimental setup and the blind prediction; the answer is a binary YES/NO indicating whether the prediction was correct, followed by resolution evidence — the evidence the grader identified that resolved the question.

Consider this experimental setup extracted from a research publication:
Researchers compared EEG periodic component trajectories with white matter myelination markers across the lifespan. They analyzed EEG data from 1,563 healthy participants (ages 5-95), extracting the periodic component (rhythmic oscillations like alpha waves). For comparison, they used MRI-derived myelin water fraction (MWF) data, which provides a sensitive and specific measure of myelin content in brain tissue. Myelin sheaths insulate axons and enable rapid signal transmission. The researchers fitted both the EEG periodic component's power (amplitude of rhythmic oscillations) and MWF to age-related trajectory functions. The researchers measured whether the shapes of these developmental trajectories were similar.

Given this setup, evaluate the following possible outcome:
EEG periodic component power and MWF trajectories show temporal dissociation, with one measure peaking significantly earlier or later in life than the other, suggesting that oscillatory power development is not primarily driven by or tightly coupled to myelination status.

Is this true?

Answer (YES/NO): YES